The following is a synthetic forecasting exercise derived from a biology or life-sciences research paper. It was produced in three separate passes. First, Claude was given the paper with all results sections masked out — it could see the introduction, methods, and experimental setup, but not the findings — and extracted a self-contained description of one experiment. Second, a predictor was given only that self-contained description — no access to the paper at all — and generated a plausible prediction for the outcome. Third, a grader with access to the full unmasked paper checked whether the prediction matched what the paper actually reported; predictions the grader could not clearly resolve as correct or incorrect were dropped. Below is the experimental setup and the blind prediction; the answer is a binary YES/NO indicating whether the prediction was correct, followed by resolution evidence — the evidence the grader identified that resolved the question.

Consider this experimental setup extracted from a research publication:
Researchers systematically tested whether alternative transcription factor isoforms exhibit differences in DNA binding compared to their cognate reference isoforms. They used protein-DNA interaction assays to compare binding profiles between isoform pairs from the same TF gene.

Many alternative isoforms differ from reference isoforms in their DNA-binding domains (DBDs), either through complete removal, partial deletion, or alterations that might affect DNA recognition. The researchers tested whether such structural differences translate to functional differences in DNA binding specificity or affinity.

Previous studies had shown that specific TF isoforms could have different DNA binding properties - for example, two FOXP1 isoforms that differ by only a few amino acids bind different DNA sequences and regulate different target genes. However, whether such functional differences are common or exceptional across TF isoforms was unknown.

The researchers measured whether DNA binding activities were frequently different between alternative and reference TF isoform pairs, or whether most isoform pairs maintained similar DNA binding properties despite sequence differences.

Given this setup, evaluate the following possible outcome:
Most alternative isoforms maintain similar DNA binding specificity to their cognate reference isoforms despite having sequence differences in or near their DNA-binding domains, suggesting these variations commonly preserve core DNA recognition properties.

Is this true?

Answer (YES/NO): NO